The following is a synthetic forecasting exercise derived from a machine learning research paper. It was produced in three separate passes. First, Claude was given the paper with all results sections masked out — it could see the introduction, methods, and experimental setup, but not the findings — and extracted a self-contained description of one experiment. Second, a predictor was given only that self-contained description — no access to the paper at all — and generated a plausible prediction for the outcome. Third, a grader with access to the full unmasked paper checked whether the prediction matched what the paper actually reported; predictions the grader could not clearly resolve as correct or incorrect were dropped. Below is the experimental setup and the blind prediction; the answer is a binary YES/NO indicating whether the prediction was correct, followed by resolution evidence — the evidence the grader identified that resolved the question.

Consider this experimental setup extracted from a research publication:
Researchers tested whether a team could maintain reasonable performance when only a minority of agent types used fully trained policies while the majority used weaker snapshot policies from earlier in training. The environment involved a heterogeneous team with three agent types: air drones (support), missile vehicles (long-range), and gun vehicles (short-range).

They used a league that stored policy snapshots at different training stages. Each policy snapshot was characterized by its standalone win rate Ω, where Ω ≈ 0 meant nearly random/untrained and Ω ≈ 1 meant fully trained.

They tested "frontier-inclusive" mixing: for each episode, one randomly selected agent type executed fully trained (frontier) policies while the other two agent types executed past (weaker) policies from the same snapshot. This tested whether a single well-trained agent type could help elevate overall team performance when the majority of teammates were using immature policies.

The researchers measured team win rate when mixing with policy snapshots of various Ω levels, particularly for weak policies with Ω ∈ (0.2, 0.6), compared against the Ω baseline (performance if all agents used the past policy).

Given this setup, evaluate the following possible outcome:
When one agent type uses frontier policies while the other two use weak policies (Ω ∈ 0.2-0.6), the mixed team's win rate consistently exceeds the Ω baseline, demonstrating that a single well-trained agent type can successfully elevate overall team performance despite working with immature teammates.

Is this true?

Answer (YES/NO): YES